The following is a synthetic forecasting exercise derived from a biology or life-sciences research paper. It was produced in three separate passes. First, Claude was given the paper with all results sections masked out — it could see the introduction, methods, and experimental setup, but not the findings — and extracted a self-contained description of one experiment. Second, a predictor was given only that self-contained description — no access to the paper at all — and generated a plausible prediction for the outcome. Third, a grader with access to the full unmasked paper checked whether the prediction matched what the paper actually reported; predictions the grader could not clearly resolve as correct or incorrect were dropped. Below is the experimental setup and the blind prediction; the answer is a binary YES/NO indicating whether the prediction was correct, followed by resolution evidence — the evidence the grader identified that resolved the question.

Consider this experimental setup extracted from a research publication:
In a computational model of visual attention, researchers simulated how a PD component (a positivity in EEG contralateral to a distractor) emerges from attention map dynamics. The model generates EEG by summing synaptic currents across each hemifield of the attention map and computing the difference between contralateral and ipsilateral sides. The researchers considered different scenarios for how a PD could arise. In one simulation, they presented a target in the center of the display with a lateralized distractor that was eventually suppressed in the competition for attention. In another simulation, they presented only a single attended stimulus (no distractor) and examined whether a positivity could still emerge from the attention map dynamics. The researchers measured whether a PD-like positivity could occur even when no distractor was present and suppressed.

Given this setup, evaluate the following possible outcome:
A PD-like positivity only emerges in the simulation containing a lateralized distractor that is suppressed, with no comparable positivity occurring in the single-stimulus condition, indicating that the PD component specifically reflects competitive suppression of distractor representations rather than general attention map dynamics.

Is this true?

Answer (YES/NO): NO